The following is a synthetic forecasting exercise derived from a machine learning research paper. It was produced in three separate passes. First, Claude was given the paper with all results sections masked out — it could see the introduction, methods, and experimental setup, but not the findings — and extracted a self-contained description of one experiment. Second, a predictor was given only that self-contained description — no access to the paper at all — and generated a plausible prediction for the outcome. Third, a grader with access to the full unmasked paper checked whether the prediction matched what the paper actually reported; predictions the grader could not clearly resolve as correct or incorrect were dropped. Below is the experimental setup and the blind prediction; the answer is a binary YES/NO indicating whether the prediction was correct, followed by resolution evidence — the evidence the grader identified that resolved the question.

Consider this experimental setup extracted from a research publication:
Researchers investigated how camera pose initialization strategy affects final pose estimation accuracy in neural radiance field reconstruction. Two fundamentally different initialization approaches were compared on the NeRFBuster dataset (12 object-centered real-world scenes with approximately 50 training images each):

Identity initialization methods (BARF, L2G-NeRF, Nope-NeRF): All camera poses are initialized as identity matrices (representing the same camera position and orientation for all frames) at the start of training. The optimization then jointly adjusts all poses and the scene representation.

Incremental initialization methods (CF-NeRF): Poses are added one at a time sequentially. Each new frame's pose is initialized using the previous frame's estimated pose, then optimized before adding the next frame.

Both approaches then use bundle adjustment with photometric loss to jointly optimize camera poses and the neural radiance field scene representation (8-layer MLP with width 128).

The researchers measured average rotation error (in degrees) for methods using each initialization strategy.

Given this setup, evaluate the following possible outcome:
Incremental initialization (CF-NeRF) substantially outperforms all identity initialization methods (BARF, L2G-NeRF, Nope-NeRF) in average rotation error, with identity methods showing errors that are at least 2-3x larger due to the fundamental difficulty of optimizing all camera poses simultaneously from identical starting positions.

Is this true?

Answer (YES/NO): YES